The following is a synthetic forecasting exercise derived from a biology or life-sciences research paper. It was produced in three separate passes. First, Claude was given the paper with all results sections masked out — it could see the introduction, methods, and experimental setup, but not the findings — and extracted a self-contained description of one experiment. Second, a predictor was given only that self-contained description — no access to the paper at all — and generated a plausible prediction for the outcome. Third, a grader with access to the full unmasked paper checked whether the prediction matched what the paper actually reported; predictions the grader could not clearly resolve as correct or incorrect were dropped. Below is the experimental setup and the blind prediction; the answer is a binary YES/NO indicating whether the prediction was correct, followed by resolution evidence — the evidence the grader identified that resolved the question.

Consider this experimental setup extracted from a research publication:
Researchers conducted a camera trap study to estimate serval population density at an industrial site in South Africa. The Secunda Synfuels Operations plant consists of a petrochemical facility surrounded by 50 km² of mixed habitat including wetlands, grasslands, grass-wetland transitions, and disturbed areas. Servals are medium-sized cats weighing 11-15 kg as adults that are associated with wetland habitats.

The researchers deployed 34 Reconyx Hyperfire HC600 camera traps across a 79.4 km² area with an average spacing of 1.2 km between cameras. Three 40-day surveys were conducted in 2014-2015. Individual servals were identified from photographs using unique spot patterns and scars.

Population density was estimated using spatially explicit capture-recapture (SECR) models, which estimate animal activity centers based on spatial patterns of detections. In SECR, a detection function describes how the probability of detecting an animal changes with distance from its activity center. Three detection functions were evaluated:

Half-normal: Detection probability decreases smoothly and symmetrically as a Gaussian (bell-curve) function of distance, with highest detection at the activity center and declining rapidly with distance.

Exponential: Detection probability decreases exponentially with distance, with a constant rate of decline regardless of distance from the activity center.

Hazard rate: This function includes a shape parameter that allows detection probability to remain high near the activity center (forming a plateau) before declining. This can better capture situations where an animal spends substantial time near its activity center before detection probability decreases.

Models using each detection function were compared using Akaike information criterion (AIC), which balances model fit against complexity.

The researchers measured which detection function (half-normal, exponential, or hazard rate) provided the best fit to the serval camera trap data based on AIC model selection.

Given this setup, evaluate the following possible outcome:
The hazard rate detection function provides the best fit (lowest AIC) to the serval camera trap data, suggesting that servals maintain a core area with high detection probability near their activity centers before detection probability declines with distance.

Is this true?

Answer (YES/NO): YES